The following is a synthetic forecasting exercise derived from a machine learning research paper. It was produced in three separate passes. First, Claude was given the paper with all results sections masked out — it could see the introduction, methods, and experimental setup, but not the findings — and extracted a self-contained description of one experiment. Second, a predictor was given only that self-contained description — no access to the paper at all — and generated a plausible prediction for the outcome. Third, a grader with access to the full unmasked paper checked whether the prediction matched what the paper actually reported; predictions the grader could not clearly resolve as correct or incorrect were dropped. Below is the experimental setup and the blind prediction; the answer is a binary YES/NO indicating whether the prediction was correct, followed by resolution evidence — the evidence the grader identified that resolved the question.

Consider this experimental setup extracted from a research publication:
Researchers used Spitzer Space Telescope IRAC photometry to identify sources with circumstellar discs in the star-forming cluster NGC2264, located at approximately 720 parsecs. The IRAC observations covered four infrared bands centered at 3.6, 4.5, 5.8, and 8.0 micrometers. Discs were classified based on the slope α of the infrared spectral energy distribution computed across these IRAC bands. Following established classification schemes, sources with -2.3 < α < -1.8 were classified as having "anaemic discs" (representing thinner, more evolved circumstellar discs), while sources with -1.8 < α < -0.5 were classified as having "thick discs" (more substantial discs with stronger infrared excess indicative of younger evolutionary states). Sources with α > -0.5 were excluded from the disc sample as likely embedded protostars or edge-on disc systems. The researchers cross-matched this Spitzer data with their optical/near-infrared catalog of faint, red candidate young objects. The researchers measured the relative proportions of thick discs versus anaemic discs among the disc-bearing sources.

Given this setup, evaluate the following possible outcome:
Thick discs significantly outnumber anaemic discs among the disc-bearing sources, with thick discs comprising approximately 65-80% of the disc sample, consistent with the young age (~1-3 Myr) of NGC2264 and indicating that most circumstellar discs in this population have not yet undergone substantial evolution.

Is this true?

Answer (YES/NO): NO